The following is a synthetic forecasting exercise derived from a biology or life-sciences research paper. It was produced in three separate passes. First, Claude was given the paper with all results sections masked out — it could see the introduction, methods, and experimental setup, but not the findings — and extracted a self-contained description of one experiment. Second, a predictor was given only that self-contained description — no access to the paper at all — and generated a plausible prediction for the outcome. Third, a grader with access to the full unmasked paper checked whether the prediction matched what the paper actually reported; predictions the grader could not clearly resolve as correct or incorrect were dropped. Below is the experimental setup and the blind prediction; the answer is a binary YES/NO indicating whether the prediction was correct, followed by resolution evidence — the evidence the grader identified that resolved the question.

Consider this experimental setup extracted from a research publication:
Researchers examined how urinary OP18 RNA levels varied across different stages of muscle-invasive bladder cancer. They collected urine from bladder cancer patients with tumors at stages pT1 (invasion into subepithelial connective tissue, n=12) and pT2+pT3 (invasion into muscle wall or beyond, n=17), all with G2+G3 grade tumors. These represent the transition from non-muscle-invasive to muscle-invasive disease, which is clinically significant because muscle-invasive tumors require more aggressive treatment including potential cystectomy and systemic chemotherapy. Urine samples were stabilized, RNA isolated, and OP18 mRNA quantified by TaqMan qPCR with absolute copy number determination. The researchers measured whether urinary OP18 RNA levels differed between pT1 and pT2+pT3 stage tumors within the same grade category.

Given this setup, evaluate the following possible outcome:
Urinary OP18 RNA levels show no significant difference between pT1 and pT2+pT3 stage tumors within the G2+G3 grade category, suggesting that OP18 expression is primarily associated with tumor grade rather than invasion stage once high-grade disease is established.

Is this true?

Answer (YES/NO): NO